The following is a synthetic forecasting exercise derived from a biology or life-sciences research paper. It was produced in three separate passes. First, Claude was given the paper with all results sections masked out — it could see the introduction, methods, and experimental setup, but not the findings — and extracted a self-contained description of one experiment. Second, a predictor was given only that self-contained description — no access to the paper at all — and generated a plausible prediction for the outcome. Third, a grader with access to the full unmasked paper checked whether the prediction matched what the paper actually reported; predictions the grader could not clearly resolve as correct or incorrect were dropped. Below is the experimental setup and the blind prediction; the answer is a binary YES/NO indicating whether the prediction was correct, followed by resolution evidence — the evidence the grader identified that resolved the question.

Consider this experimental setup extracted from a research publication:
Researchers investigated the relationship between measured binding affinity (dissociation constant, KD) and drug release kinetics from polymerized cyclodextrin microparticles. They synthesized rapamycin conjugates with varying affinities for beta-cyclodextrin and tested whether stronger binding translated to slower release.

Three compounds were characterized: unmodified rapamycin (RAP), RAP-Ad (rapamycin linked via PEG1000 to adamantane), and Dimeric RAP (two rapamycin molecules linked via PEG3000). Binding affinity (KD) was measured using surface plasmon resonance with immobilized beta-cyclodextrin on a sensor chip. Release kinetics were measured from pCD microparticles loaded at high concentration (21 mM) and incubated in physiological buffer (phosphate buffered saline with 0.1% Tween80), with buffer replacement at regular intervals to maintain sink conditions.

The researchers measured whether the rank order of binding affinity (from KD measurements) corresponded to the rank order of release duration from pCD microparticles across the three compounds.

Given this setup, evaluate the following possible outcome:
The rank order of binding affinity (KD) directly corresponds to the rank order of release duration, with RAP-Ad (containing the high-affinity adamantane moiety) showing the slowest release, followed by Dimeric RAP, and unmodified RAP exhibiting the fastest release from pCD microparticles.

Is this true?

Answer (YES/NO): NO